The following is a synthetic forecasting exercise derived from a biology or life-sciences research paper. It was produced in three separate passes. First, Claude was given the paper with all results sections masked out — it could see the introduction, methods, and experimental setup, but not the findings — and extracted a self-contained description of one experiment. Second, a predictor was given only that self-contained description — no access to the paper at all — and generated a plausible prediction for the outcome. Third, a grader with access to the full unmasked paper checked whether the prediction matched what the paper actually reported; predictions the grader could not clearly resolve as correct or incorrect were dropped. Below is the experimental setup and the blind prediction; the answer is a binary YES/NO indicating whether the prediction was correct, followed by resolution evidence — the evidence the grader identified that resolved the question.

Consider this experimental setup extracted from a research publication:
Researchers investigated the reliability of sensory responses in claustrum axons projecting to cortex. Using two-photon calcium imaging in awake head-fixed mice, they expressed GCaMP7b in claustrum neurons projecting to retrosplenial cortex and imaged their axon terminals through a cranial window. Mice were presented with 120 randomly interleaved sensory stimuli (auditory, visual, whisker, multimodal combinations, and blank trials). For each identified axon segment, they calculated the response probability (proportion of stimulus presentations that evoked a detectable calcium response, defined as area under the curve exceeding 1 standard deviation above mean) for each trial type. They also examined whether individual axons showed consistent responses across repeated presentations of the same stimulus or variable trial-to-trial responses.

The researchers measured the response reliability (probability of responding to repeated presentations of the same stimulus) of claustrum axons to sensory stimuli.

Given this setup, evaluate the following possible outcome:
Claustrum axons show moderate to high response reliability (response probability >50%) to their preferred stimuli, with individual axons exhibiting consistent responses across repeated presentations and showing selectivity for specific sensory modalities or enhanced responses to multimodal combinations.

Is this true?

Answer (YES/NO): NO